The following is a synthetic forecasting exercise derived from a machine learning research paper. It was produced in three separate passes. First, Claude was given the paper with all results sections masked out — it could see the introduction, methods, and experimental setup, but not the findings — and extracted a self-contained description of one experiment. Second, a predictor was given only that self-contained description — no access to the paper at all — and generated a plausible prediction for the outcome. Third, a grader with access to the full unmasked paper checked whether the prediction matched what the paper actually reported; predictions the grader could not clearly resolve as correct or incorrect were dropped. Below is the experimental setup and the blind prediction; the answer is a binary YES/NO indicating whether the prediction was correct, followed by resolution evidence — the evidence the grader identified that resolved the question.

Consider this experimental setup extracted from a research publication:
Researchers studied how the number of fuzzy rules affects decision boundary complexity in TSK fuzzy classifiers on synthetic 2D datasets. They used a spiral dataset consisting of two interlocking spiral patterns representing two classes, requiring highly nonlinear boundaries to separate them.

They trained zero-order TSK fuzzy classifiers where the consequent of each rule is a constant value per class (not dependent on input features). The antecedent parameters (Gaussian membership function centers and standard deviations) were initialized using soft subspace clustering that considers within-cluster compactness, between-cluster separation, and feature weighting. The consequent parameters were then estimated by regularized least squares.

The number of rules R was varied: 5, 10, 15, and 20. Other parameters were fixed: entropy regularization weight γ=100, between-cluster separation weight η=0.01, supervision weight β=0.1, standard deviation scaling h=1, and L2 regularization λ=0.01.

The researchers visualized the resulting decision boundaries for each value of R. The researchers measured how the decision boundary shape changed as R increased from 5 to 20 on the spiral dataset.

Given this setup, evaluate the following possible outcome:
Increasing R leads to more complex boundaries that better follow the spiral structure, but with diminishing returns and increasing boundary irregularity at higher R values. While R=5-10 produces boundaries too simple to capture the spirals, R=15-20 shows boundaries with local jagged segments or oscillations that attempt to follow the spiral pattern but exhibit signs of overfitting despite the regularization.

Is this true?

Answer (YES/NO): NO